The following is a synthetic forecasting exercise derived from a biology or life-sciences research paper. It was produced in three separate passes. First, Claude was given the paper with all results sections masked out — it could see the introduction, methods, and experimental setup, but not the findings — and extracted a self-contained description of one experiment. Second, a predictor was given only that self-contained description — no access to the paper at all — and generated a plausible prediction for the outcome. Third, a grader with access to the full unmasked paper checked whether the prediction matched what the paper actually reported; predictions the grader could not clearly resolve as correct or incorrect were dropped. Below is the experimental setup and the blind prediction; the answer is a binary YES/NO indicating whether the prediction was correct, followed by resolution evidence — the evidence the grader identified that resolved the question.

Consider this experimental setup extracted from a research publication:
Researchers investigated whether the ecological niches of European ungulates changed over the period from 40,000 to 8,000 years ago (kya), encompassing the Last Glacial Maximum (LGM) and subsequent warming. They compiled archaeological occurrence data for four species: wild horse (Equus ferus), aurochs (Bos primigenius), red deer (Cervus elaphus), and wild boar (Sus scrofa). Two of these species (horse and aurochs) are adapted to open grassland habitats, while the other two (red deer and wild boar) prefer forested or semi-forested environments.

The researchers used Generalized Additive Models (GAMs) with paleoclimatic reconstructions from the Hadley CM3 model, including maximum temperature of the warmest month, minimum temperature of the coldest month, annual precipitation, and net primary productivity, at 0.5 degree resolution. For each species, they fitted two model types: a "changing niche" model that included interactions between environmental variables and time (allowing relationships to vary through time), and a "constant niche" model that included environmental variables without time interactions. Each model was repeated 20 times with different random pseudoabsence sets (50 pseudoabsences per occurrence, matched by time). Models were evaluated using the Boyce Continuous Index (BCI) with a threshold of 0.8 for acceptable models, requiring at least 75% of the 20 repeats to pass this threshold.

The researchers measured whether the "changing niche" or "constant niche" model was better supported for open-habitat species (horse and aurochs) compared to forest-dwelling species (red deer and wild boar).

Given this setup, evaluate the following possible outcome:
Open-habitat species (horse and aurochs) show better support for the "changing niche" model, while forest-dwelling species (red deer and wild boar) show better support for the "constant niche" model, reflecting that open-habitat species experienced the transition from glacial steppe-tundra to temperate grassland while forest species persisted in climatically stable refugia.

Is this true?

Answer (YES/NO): YES